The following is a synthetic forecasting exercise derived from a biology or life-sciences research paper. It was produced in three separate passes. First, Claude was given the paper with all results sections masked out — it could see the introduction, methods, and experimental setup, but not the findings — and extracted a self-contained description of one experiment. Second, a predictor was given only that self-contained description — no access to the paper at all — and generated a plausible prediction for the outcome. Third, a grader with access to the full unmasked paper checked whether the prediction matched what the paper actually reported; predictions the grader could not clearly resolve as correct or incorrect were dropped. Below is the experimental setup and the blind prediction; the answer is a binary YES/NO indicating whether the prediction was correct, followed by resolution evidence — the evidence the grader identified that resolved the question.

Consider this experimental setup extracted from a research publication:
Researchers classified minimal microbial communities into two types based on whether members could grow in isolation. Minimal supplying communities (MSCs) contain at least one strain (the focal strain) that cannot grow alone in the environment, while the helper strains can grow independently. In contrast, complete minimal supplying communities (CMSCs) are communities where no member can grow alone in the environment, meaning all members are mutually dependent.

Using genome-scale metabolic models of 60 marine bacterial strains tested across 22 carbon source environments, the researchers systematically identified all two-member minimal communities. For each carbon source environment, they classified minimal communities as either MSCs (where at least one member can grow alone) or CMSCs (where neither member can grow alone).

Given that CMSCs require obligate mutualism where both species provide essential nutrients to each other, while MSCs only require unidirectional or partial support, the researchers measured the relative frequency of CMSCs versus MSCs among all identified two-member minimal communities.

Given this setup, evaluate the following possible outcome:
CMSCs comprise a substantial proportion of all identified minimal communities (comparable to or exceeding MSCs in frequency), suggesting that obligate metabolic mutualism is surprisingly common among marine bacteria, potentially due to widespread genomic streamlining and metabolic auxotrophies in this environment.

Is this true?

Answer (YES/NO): NO